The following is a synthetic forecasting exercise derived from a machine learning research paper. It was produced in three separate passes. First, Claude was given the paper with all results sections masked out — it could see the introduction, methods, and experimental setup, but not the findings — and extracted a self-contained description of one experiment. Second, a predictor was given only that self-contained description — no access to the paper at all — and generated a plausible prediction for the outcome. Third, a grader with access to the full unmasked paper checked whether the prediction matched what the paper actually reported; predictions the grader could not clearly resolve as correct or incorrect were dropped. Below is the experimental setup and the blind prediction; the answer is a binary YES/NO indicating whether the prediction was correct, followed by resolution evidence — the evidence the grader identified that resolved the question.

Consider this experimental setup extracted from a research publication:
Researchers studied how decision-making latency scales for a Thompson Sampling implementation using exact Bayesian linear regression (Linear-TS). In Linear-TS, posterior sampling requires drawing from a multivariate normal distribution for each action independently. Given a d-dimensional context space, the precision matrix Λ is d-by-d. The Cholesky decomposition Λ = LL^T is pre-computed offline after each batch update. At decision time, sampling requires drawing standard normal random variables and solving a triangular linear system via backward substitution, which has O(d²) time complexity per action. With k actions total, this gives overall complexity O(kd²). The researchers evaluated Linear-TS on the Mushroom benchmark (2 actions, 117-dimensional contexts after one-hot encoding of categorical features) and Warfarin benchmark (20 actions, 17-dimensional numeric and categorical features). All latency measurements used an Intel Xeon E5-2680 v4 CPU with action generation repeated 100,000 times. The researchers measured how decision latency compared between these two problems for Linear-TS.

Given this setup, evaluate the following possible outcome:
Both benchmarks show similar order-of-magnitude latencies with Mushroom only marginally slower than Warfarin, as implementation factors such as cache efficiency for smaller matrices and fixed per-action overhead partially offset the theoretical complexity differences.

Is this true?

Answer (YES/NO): NO